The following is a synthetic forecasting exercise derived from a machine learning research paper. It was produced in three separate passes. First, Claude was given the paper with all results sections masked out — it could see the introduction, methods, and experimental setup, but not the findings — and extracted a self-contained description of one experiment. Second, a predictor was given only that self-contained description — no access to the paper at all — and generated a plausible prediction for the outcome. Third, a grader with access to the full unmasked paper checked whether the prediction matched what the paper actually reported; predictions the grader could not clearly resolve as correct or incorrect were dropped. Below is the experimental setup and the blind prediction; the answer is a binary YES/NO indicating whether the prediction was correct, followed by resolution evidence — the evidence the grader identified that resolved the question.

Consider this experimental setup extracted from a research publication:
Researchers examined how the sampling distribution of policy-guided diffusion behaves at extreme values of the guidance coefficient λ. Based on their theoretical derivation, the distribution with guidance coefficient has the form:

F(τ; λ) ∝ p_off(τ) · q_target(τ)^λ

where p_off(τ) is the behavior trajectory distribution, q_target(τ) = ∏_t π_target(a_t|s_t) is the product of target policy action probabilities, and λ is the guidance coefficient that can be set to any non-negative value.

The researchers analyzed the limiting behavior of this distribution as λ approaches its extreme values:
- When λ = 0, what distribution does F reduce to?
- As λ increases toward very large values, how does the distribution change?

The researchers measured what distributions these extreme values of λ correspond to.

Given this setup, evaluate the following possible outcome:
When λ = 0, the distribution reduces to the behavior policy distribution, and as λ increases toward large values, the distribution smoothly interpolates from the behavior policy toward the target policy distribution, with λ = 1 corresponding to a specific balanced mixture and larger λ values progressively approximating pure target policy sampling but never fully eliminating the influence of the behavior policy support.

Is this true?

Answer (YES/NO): NO